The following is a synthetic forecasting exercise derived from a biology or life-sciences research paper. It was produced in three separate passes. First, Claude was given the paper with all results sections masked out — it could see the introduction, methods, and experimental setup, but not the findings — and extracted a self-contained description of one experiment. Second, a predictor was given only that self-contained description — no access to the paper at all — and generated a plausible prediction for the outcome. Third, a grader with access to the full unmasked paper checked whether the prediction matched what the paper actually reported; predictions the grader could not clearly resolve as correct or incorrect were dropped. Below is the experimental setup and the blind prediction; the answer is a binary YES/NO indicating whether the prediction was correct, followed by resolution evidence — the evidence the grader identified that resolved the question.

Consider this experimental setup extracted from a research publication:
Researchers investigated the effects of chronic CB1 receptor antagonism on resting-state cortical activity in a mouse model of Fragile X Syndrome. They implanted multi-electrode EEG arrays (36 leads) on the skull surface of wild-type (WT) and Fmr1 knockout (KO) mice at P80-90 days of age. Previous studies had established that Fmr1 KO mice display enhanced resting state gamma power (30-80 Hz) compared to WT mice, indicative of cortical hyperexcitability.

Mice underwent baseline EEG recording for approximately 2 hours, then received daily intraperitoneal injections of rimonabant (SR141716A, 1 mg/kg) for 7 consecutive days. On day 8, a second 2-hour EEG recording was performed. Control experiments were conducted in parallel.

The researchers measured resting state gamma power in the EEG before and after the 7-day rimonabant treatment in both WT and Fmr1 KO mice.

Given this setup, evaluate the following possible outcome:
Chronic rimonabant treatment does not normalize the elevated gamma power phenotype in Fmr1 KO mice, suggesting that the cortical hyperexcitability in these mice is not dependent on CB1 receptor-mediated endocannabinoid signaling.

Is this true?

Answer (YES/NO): NO